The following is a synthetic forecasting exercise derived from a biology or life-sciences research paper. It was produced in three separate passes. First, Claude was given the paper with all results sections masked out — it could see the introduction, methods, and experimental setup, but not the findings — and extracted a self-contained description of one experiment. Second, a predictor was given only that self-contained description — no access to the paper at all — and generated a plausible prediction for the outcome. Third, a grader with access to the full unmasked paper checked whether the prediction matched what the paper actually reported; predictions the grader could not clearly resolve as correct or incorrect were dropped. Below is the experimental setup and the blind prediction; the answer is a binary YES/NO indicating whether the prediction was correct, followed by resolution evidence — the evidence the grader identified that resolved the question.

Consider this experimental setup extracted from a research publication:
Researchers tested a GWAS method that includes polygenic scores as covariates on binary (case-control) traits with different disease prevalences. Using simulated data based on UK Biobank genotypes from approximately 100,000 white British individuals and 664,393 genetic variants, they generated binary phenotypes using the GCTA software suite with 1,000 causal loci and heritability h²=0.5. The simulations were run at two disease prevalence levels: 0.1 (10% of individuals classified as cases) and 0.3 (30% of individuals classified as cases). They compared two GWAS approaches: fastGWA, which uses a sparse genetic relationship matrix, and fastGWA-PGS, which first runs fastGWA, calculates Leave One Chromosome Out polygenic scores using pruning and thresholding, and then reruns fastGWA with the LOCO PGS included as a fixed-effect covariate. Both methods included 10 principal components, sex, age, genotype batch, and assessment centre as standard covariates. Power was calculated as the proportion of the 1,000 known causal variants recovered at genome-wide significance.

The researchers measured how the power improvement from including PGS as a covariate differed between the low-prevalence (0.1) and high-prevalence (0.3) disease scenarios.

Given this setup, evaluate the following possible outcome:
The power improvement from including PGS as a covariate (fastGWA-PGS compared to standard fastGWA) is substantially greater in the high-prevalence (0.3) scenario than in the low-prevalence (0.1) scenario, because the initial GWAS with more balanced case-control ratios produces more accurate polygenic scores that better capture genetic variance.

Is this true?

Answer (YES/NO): YES